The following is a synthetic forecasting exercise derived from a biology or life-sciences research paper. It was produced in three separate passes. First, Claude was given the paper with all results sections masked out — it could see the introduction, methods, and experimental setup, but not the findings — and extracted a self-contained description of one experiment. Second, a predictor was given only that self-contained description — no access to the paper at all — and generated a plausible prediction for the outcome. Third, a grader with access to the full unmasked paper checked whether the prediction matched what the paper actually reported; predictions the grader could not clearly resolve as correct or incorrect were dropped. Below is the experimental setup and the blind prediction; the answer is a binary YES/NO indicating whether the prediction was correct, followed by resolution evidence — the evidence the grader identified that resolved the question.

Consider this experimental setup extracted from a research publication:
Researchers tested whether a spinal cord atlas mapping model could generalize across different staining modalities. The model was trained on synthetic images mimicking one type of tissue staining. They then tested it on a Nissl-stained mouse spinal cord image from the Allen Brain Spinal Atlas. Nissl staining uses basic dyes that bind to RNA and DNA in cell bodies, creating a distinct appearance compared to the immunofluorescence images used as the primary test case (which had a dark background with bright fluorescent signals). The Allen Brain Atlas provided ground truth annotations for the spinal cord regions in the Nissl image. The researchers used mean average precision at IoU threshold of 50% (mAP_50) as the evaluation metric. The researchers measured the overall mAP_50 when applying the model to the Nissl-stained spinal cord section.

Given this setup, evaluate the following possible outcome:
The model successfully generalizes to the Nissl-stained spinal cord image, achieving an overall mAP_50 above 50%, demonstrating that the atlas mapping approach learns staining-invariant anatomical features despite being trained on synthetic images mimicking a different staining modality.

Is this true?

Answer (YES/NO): YES